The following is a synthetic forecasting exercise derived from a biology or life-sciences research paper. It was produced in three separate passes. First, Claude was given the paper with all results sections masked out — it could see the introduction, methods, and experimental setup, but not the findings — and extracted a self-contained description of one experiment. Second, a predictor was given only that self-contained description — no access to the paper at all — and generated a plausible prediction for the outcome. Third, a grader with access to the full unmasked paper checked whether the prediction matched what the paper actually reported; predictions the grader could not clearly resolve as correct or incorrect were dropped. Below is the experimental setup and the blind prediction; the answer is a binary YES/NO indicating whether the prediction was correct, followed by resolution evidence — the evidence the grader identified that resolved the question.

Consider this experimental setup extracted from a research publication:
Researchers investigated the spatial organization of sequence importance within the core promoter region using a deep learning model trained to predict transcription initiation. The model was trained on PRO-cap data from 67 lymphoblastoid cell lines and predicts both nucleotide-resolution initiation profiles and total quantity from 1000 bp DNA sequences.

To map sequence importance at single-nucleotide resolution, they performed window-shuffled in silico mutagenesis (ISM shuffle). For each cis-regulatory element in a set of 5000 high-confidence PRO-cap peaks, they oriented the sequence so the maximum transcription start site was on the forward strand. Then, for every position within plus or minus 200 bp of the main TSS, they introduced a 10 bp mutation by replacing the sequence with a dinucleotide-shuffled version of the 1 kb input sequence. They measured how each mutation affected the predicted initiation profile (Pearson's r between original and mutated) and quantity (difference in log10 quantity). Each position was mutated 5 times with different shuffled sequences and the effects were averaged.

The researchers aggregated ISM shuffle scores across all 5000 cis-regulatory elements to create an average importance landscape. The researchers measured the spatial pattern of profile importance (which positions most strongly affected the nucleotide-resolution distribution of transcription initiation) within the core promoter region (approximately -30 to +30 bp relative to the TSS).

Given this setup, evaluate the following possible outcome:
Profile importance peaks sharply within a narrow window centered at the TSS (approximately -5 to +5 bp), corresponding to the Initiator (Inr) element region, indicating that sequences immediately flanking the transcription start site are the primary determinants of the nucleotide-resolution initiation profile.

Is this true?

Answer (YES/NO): YES